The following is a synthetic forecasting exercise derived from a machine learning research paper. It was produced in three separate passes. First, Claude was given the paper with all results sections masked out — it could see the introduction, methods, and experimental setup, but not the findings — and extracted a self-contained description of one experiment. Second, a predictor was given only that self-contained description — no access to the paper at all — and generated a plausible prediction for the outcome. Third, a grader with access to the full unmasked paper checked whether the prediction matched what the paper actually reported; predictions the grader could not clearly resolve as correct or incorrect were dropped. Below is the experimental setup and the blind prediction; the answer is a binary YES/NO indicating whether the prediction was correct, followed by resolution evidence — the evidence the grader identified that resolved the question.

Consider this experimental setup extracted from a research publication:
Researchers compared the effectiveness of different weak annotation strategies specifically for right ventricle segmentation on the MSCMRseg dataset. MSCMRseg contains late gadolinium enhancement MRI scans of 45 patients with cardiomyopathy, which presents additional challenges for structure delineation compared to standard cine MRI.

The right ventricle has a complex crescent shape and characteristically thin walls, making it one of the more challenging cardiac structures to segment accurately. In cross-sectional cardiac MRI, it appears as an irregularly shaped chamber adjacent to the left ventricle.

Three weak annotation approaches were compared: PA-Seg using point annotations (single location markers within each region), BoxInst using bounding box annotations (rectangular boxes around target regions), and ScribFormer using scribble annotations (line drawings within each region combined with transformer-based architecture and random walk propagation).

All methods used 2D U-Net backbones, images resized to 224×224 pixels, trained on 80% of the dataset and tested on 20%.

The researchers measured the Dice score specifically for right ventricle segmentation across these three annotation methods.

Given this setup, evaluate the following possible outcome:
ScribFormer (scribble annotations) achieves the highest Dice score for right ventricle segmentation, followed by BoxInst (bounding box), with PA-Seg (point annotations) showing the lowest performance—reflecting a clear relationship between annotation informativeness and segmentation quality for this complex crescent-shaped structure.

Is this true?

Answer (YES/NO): NO